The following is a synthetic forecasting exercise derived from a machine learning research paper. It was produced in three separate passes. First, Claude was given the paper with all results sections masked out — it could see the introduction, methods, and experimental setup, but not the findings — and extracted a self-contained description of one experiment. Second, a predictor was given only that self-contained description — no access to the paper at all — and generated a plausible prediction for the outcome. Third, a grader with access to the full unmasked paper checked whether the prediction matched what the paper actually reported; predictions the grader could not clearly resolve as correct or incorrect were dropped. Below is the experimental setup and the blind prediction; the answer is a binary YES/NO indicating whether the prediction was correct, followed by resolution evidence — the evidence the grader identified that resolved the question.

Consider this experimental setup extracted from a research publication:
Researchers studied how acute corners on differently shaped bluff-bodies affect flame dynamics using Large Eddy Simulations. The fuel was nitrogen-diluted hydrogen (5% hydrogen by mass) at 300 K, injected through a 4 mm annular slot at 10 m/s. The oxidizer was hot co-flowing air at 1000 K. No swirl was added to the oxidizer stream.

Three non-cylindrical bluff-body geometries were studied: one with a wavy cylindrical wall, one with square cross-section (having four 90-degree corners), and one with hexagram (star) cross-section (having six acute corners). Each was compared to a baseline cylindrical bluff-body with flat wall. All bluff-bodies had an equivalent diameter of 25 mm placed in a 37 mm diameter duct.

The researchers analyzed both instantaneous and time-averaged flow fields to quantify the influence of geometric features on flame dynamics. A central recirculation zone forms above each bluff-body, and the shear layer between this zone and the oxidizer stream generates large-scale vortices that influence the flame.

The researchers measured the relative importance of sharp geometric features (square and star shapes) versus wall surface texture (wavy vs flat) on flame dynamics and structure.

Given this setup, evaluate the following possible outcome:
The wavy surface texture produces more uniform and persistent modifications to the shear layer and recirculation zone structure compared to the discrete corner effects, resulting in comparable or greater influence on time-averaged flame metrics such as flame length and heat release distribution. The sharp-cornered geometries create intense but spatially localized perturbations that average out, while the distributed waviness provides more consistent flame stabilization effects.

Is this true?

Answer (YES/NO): NO